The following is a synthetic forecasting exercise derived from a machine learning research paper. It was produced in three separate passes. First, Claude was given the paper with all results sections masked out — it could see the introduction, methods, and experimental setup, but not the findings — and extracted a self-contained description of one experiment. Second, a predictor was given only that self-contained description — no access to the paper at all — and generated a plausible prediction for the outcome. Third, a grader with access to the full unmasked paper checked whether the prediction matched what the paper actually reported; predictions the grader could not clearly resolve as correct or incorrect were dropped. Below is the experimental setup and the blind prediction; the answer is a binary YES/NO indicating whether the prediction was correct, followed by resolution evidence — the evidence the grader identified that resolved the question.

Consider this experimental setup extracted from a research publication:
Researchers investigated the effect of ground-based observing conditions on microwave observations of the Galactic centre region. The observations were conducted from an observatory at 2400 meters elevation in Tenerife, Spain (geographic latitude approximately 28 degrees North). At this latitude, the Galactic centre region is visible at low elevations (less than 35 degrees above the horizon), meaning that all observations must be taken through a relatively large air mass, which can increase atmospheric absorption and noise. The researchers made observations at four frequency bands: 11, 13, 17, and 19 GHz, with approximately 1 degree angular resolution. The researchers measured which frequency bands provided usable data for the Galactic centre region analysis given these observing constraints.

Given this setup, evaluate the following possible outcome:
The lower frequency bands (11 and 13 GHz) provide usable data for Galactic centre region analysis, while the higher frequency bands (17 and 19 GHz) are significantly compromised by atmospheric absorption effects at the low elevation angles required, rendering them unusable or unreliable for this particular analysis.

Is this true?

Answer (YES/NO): YES